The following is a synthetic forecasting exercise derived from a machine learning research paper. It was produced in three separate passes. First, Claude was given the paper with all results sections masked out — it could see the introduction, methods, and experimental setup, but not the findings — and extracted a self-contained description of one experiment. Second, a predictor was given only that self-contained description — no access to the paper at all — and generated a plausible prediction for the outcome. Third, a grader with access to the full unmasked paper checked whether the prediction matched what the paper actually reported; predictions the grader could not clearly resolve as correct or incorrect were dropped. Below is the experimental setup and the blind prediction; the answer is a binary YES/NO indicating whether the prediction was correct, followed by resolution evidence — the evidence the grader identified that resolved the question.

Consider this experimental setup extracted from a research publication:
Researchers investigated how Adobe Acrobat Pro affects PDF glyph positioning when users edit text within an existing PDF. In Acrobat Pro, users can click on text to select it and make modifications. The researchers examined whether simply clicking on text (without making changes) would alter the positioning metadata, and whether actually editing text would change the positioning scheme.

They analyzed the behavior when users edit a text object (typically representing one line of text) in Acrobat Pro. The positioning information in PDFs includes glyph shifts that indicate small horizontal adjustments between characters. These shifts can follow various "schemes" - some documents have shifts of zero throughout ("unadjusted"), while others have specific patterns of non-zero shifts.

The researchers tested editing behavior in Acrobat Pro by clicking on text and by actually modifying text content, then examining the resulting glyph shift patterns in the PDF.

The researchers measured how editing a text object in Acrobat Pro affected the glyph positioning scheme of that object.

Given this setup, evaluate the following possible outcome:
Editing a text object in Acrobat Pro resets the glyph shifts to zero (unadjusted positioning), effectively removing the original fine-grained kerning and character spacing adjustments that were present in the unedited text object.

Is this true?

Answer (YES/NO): YES